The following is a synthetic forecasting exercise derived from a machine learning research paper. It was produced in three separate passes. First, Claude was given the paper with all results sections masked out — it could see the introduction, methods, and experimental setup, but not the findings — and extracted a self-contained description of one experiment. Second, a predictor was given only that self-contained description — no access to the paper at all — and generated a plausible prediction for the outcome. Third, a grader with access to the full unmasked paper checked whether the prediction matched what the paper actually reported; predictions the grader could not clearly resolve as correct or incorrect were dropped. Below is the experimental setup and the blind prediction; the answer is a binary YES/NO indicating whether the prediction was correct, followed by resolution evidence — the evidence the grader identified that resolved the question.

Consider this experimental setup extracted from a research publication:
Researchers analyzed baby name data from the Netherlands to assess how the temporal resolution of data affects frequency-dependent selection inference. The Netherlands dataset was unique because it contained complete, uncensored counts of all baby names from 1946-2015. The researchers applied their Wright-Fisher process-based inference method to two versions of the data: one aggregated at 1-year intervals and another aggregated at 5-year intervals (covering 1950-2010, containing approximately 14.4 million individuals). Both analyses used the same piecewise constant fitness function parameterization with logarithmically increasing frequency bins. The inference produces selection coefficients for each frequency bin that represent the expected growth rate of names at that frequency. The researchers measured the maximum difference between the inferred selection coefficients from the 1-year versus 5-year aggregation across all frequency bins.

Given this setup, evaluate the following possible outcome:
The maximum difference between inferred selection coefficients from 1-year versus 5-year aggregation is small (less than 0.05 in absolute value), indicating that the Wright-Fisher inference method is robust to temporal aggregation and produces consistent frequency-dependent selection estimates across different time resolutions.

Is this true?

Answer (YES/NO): NO